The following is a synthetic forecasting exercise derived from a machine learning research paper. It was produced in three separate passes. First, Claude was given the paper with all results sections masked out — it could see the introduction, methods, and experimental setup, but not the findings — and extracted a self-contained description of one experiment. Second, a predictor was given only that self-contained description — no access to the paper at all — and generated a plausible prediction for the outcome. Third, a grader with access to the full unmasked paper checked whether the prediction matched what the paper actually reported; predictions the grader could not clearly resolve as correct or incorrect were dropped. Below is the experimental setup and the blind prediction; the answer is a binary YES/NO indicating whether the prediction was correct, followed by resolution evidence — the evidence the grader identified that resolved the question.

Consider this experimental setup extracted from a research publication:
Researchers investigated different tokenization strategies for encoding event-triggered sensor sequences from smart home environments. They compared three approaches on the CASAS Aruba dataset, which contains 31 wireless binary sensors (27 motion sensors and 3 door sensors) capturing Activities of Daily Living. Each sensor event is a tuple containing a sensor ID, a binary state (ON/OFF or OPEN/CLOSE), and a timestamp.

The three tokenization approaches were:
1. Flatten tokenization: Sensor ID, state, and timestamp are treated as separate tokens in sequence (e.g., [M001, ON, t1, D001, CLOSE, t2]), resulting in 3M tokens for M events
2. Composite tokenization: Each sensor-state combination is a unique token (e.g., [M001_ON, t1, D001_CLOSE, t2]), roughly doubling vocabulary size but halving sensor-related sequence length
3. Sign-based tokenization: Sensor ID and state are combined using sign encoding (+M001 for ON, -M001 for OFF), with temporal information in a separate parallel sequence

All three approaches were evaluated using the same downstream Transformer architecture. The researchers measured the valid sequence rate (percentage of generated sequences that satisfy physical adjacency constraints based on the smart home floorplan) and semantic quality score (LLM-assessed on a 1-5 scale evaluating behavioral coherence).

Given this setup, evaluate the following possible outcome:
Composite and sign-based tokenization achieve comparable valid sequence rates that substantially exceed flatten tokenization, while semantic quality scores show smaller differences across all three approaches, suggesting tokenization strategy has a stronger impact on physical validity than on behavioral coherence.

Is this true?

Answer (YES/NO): YES